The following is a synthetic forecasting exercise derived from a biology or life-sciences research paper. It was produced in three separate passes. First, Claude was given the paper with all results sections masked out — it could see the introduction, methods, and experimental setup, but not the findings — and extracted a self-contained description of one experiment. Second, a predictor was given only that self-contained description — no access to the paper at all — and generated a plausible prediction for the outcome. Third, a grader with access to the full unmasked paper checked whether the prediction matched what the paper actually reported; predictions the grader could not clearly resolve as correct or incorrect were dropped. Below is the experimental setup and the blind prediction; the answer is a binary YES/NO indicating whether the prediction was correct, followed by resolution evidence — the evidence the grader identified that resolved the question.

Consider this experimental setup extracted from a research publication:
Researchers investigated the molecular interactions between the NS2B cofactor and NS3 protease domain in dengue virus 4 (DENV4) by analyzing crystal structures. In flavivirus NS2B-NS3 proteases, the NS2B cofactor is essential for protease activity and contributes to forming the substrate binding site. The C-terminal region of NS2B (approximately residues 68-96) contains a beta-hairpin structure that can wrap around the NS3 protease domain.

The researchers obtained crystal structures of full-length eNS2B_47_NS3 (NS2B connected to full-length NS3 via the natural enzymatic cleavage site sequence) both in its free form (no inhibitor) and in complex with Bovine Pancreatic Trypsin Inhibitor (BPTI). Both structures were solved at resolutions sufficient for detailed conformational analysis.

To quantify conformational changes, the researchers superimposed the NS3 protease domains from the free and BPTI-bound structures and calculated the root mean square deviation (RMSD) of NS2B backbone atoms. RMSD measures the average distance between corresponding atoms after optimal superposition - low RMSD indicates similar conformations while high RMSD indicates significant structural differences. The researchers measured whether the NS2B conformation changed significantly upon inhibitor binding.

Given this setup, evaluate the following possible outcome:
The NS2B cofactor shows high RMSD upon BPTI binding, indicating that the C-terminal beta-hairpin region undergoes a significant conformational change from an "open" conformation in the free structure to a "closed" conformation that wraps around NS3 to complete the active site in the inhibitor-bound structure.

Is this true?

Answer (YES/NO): NO